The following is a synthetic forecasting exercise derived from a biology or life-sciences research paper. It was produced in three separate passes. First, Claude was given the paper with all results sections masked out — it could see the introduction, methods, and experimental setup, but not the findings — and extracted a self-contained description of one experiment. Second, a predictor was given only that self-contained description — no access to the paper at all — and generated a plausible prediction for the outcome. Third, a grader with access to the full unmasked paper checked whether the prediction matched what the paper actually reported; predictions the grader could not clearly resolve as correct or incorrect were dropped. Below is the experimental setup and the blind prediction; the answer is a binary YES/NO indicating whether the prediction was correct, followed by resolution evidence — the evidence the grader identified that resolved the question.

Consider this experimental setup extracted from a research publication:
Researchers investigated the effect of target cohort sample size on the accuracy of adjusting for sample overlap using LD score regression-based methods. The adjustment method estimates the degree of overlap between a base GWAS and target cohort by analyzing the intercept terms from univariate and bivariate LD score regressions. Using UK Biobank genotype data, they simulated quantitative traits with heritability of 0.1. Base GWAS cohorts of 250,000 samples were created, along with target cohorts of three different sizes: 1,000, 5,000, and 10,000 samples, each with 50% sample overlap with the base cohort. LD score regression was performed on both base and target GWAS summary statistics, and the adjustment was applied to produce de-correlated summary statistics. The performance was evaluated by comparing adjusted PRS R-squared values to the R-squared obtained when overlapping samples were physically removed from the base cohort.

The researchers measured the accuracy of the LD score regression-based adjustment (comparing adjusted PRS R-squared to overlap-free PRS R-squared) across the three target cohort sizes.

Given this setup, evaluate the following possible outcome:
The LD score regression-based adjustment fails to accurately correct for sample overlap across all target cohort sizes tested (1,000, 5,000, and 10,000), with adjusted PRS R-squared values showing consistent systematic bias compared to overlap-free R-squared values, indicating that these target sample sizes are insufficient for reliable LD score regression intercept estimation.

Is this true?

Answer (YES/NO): NO